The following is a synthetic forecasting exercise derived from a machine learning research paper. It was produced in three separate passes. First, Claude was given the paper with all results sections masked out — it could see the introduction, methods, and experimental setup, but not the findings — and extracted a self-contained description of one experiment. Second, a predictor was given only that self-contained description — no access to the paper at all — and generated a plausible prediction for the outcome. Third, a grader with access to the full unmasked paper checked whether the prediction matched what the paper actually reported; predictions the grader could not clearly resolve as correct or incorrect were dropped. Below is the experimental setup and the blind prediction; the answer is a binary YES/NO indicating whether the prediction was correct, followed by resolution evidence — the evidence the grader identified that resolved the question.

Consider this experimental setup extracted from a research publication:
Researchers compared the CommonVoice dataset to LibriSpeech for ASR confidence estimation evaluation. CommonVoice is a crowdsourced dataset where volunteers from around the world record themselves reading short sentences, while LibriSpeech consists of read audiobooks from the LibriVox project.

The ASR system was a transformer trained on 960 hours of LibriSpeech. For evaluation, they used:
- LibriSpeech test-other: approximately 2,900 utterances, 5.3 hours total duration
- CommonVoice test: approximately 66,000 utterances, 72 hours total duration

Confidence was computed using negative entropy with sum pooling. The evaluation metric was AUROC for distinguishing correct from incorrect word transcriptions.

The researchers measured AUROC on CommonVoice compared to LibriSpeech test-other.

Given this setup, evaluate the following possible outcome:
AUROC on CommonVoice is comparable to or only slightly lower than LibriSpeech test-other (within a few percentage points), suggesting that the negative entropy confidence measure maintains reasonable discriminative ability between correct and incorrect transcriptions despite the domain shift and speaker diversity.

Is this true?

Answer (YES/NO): NO